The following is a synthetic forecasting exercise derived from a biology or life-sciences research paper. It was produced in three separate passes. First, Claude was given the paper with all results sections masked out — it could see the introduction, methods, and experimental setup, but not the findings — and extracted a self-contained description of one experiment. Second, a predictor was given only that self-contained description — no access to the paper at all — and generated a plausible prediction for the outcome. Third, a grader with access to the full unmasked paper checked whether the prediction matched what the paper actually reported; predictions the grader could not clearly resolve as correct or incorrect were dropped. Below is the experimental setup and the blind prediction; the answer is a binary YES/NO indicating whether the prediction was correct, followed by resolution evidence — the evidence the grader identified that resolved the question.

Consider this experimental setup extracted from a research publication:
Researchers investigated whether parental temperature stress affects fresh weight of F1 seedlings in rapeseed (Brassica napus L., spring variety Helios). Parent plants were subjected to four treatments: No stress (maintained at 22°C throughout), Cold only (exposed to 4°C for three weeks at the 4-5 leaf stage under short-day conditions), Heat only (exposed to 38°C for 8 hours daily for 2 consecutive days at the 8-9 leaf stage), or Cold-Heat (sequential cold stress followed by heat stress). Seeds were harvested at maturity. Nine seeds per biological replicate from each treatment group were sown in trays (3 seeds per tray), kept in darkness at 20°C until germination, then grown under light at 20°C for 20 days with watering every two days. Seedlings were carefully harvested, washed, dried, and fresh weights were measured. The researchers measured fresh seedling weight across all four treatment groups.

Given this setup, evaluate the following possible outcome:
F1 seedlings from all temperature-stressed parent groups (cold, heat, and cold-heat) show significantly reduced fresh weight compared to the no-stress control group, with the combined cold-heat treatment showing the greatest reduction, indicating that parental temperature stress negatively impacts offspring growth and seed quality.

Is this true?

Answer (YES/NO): NO